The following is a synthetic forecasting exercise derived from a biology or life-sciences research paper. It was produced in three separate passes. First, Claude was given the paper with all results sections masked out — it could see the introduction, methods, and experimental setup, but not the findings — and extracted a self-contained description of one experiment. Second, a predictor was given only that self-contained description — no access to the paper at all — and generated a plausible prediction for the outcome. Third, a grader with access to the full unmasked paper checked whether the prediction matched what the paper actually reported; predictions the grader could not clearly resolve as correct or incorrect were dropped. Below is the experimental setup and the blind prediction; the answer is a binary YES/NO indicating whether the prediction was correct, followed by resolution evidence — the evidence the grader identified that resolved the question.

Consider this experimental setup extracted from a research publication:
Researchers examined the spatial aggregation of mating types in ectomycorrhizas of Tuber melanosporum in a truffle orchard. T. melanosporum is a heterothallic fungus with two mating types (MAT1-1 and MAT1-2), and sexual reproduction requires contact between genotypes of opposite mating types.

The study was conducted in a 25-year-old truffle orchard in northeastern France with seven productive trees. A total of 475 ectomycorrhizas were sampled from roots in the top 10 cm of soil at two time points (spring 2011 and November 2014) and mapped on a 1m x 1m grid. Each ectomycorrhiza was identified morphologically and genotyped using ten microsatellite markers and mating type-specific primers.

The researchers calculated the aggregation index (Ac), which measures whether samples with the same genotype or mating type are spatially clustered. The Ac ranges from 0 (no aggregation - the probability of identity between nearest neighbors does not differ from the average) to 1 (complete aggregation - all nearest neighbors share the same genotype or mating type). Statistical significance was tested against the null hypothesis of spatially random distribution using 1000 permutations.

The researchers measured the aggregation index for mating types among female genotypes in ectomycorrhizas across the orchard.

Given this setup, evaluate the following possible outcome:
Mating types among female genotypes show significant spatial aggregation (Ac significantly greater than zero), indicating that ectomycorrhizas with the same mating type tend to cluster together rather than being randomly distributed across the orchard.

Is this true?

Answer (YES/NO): YES